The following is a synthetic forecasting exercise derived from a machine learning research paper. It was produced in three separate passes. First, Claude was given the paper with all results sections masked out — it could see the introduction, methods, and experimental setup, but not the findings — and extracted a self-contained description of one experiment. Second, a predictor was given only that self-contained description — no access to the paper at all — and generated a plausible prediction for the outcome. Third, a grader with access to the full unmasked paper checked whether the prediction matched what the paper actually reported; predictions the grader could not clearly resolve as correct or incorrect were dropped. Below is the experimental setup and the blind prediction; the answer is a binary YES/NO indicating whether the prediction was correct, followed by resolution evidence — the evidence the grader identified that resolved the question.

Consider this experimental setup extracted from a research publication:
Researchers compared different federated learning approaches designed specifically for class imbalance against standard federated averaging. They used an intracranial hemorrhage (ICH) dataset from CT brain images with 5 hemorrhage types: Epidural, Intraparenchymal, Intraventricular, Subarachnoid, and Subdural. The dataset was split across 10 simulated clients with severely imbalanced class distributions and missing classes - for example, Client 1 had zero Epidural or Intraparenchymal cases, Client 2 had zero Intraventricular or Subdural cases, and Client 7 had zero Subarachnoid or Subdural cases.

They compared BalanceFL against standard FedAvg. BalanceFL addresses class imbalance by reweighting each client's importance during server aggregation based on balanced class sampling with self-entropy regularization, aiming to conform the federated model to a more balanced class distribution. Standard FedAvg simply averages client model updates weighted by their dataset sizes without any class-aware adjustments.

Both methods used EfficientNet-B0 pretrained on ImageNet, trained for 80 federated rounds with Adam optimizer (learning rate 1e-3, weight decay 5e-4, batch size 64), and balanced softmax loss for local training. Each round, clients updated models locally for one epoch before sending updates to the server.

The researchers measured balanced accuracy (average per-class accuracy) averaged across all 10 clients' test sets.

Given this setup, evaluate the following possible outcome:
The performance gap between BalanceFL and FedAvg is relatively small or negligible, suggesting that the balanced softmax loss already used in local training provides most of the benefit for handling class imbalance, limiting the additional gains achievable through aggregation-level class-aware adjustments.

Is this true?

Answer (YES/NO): NO